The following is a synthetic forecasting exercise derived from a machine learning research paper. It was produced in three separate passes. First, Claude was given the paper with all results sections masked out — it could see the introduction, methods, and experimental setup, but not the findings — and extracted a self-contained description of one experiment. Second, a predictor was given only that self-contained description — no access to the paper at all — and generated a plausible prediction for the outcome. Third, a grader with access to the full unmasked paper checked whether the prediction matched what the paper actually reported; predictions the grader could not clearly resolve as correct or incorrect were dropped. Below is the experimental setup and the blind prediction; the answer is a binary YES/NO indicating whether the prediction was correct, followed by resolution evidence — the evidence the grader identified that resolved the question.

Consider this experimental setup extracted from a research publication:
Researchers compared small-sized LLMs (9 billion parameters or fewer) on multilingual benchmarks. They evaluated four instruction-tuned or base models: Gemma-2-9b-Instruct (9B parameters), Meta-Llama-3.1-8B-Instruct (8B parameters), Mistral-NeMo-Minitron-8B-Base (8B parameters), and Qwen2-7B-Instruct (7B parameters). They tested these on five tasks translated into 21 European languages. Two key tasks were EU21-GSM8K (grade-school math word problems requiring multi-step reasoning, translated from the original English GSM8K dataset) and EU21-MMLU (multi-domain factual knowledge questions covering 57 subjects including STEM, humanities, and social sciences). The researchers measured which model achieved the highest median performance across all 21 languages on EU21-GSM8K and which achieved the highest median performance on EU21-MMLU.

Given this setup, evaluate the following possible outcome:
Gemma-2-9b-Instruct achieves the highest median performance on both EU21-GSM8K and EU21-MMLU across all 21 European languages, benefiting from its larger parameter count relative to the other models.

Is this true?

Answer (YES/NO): NO